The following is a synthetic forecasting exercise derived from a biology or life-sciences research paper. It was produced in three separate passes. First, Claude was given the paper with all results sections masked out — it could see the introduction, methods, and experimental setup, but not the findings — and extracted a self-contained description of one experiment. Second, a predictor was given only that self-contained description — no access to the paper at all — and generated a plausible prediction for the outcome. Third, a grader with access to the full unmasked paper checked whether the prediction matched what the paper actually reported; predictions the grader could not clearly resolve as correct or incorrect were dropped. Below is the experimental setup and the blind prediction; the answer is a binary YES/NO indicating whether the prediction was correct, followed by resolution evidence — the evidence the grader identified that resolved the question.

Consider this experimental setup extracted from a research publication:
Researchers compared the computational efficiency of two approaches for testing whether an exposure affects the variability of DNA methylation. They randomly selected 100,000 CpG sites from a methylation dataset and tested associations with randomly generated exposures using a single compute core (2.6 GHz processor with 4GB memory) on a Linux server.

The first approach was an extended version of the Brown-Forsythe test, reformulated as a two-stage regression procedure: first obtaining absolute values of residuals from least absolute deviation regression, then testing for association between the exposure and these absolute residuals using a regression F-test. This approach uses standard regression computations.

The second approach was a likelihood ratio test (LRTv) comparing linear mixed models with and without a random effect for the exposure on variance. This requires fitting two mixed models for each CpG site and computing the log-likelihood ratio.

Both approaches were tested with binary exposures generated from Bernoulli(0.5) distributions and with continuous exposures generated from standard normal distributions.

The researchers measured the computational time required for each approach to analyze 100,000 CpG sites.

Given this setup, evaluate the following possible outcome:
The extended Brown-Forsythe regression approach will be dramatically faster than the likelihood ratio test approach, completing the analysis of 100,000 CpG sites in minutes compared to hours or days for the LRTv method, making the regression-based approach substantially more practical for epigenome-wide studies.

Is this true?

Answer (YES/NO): NO